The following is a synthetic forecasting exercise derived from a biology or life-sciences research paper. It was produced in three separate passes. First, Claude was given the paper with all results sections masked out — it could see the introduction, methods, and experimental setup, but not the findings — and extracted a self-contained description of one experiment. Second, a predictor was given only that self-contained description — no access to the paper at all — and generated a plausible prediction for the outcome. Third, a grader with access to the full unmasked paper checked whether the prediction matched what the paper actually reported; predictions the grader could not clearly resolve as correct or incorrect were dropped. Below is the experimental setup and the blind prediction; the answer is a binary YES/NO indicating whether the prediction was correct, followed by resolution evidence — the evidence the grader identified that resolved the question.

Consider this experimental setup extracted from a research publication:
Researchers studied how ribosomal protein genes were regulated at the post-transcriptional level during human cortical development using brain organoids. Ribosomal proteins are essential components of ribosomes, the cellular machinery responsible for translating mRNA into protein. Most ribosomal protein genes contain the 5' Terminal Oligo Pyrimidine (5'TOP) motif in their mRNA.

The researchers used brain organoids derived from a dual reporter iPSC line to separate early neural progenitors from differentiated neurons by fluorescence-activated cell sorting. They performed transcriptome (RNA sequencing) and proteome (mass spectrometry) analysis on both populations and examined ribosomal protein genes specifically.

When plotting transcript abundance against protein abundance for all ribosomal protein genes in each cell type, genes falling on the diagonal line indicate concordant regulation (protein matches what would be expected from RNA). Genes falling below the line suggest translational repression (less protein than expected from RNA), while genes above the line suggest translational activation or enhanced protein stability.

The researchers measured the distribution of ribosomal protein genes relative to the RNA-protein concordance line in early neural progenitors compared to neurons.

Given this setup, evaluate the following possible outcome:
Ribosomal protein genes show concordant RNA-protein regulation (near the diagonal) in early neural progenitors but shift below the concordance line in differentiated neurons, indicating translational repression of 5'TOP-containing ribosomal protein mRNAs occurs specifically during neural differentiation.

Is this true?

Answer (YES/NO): NO